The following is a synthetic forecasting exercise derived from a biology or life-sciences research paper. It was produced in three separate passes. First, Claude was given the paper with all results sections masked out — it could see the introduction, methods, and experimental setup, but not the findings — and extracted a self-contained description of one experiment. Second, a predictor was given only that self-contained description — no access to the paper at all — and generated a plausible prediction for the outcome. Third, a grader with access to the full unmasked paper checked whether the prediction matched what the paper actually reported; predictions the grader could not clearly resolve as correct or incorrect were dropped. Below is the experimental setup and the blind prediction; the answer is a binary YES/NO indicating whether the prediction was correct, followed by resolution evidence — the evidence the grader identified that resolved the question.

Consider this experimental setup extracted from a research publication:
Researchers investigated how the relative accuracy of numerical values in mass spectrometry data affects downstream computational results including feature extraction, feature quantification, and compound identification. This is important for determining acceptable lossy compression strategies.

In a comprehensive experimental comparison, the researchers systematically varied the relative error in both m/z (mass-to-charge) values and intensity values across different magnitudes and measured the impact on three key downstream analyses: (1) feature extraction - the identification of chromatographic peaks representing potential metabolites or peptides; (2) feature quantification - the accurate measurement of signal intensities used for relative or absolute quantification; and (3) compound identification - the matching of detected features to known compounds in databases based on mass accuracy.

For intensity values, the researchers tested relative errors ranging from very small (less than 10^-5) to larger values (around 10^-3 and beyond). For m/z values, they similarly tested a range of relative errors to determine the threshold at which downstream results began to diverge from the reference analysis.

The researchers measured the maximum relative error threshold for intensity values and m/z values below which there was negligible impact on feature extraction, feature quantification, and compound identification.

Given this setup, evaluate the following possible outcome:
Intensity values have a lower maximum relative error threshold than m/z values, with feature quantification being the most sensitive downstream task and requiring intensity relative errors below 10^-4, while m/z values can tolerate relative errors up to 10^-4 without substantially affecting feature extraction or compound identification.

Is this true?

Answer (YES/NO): NO